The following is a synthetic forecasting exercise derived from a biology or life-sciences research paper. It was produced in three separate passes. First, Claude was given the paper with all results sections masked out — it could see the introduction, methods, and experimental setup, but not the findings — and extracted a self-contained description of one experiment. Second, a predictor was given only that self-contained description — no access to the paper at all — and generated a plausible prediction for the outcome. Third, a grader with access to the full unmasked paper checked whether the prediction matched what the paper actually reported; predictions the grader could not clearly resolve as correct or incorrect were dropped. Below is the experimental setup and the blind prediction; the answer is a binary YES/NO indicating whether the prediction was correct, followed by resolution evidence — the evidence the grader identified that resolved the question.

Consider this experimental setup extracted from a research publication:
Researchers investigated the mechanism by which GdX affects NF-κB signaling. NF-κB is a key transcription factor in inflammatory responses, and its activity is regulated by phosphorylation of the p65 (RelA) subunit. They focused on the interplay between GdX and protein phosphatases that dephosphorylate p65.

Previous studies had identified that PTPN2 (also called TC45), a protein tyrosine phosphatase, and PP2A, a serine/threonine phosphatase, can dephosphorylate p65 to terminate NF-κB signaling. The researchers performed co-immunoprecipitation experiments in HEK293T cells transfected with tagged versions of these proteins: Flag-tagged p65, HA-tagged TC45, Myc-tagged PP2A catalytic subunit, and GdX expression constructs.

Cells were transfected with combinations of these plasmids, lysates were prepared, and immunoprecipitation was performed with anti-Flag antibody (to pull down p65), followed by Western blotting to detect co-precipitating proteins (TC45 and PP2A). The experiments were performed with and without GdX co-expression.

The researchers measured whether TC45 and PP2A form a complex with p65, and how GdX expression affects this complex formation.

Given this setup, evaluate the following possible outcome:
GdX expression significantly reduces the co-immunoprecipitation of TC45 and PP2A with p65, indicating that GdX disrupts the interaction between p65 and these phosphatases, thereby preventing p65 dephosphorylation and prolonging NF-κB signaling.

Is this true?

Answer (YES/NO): YES